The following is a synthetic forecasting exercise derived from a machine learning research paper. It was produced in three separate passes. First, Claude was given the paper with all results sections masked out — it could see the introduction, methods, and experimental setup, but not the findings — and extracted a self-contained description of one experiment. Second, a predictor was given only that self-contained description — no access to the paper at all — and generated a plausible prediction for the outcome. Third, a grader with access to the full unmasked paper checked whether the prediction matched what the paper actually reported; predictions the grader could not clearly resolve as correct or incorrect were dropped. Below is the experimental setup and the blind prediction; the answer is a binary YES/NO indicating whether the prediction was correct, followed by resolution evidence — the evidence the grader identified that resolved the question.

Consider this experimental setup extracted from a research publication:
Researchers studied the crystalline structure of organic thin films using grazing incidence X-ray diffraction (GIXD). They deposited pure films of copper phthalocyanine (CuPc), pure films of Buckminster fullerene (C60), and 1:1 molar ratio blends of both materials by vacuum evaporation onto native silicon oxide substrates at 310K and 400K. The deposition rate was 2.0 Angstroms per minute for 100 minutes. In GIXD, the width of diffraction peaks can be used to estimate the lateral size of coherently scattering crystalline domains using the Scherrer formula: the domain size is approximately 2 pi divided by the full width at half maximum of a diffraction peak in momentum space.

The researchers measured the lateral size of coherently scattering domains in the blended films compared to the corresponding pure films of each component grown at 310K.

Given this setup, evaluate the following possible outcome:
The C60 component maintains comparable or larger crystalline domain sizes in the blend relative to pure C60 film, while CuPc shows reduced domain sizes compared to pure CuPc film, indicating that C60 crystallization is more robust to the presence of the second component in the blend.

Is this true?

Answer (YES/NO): NO